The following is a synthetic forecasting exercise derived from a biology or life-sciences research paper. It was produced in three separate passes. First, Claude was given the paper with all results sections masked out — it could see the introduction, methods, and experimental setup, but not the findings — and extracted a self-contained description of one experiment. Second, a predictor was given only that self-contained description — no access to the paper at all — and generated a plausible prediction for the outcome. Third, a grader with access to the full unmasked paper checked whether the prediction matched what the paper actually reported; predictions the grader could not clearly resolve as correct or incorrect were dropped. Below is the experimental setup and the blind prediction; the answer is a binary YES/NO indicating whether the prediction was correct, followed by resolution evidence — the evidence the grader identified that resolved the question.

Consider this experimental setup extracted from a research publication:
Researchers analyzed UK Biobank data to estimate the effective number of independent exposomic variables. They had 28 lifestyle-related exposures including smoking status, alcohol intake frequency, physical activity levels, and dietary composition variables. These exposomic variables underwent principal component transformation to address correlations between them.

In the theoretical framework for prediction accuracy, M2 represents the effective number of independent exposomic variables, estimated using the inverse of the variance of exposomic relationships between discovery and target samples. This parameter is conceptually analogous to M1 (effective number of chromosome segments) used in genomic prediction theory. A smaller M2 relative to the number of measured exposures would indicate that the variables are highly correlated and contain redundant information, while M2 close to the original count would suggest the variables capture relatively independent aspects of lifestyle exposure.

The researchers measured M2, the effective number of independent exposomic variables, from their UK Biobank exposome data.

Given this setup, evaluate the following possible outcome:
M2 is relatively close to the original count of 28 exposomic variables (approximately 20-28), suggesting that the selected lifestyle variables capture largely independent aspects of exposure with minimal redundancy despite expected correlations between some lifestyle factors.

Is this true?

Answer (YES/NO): YES